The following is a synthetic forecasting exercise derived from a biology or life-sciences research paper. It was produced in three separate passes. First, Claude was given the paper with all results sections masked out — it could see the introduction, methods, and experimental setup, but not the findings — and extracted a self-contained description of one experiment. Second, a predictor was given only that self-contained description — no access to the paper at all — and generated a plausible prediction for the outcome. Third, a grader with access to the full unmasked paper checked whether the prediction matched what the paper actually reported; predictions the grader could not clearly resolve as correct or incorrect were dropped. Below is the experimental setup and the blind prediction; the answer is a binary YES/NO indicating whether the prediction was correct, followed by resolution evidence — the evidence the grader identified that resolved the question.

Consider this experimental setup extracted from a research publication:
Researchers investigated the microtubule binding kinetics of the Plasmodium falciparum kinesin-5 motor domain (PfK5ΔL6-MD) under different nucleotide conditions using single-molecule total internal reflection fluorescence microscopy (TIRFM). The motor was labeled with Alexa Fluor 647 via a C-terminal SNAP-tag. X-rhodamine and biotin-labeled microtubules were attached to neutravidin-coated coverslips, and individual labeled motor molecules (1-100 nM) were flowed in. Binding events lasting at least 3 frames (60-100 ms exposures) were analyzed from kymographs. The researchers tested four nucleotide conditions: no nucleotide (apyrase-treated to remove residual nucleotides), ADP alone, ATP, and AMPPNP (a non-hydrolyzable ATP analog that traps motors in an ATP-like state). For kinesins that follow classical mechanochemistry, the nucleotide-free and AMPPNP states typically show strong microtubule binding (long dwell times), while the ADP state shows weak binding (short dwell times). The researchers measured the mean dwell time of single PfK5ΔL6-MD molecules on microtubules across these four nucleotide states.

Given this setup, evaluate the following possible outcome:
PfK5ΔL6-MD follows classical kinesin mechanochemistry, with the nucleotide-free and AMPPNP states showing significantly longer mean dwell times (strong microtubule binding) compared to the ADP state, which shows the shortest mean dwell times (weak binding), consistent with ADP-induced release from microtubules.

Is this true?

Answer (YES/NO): YES